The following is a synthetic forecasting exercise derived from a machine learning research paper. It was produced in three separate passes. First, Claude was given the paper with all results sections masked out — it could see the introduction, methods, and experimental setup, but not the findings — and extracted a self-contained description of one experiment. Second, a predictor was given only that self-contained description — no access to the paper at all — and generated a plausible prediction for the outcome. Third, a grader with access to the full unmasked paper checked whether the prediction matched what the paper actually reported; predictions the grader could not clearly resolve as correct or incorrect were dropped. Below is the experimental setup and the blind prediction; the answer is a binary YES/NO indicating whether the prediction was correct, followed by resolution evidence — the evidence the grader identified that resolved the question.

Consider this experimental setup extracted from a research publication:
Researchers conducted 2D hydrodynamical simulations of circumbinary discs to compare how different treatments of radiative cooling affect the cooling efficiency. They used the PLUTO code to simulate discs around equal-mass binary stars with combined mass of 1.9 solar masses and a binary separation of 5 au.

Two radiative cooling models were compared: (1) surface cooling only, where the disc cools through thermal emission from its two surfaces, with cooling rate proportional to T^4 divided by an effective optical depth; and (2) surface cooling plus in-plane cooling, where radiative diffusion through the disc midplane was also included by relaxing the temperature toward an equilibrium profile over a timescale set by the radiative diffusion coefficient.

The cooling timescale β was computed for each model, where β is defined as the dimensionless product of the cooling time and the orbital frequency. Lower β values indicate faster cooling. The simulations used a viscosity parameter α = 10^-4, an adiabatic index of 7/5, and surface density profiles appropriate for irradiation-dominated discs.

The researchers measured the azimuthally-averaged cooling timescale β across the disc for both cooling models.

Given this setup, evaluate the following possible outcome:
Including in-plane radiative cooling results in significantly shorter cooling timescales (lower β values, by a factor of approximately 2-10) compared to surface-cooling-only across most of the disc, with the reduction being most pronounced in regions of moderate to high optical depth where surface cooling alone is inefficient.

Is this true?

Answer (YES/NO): NO